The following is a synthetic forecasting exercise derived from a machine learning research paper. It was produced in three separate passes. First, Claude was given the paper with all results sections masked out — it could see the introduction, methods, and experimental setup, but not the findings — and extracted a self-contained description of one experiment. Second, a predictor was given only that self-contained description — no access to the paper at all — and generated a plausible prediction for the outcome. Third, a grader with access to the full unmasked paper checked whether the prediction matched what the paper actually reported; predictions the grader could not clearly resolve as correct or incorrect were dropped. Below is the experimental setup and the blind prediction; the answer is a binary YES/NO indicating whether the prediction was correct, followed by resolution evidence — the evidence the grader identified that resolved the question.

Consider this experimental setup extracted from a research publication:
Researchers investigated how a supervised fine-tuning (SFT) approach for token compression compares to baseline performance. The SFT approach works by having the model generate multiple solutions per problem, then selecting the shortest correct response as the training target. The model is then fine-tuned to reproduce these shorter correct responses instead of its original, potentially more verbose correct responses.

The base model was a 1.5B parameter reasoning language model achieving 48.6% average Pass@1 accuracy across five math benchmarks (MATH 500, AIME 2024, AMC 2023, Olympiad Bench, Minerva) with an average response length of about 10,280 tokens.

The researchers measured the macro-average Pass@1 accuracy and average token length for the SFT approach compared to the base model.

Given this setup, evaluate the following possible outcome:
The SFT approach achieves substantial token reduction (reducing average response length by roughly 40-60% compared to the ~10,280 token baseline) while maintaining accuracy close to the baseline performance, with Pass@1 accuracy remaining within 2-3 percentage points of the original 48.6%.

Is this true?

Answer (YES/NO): NO